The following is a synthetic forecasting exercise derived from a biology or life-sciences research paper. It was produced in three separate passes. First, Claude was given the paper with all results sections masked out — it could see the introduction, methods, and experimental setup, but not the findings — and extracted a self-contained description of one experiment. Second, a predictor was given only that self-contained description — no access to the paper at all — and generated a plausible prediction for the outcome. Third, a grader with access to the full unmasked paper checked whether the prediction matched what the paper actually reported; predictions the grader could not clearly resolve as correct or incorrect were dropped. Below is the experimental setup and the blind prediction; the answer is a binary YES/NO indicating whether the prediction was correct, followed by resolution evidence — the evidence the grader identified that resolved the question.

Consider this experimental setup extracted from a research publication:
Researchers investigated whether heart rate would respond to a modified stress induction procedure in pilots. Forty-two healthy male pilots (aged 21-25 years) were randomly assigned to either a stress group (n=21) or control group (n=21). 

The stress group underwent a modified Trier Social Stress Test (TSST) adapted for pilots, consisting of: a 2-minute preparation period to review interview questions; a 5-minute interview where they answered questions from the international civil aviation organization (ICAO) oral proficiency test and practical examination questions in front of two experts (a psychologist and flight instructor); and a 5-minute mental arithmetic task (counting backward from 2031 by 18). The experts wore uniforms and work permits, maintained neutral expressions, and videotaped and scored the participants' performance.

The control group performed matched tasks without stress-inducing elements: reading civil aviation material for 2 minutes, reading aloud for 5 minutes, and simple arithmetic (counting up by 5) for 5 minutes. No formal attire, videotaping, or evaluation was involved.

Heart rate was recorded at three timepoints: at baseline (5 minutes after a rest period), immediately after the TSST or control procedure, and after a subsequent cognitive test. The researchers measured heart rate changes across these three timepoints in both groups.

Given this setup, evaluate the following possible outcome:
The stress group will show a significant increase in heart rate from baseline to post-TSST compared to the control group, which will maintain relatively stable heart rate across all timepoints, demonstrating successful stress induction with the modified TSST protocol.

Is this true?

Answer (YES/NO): YES